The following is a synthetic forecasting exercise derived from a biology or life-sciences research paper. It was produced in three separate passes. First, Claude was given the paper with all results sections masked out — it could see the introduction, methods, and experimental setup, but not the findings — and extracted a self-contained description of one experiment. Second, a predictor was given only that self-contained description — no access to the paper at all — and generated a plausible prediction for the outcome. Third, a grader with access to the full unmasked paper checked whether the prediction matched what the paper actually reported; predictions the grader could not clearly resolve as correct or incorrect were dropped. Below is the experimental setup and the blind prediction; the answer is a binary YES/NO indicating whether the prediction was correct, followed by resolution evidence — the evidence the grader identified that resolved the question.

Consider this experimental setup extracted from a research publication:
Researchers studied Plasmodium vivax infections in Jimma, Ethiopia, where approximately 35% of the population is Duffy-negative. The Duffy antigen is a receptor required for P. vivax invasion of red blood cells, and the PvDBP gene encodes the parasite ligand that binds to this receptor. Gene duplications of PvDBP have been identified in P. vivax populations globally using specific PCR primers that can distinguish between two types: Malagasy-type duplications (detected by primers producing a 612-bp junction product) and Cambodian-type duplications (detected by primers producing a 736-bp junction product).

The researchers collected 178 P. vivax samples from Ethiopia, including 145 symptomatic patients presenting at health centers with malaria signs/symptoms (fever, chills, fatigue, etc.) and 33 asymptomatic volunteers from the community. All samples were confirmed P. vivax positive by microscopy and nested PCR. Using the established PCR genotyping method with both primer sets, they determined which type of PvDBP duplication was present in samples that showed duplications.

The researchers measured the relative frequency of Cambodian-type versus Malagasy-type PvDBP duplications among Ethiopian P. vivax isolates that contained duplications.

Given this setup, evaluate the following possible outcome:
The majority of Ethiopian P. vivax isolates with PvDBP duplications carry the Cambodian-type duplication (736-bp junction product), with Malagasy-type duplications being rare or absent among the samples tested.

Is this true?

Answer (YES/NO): YES